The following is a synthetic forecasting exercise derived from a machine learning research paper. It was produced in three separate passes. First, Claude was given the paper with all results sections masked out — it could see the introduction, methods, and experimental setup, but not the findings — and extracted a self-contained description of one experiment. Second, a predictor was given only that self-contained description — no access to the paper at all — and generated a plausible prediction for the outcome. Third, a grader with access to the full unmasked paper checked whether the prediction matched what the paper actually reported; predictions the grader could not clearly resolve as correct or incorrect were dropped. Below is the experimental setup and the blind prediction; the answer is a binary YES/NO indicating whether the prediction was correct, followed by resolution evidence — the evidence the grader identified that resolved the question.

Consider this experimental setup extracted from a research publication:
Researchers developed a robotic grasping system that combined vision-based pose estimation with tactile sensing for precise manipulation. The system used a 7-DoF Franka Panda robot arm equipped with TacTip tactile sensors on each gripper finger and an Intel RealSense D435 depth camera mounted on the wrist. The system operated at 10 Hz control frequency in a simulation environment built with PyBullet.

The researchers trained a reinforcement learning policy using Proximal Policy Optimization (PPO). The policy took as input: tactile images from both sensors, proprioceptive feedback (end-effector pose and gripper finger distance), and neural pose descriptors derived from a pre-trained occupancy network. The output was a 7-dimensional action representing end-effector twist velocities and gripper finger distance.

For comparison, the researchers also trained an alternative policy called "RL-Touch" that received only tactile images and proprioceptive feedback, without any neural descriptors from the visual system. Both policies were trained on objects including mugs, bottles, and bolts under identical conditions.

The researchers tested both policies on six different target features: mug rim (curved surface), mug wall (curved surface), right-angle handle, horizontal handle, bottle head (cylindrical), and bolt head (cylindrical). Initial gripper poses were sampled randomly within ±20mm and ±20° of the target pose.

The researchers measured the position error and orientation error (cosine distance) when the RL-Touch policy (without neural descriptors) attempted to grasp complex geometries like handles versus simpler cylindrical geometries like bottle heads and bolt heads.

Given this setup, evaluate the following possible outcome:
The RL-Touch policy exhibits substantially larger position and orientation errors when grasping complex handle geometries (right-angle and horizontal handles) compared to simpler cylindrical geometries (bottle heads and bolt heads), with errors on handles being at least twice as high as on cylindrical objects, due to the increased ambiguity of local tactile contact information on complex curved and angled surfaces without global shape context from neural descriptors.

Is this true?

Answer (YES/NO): YES